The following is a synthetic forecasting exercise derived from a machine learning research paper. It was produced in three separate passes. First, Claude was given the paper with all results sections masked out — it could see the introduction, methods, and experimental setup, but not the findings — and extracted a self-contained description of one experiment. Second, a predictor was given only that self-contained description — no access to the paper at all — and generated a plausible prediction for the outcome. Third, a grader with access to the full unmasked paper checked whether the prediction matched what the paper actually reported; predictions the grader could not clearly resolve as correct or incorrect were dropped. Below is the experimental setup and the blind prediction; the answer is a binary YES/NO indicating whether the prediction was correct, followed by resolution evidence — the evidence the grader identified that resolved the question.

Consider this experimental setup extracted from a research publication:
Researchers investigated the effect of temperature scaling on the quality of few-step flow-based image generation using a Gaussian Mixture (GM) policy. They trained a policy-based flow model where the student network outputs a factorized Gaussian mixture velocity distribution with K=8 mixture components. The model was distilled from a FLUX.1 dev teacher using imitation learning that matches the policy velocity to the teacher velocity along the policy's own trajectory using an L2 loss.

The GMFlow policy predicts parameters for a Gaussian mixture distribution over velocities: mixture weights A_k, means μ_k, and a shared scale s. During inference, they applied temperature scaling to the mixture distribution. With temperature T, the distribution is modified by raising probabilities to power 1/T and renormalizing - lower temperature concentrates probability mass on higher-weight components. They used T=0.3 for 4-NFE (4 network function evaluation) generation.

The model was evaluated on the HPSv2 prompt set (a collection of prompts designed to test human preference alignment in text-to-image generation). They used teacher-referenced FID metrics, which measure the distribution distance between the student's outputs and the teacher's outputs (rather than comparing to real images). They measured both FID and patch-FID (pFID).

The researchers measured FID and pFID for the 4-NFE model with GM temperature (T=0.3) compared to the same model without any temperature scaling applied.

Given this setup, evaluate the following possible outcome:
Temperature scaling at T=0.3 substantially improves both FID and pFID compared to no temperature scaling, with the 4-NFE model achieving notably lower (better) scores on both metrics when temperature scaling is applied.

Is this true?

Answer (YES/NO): NO